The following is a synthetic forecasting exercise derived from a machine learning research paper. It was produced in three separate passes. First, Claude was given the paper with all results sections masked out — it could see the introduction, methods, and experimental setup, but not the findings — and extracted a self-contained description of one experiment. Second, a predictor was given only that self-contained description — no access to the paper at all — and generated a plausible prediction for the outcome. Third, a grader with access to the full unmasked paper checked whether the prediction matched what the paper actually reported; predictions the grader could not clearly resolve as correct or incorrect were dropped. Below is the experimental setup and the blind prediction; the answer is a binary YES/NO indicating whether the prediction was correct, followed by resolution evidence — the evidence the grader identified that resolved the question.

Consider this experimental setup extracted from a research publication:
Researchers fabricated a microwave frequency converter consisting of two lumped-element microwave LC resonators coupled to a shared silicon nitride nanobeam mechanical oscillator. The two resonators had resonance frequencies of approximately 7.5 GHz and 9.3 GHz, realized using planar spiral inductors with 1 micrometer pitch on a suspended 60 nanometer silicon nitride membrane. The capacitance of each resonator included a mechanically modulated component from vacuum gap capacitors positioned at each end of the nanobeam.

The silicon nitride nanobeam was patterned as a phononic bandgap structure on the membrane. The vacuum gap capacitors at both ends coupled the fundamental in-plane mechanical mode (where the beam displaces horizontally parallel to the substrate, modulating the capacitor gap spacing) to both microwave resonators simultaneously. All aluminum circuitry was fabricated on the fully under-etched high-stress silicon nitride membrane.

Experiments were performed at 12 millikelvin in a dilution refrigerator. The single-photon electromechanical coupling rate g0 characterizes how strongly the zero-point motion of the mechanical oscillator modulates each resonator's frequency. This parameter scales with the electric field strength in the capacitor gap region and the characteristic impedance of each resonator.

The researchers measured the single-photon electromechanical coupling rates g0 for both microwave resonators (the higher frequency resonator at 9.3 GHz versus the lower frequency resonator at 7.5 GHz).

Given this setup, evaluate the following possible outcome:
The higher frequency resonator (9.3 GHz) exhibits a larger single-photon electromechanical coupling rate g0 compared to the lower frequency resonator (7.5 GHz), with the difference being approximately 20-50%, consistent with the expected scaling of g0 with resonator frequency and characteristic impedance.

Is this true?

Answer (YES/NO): YES